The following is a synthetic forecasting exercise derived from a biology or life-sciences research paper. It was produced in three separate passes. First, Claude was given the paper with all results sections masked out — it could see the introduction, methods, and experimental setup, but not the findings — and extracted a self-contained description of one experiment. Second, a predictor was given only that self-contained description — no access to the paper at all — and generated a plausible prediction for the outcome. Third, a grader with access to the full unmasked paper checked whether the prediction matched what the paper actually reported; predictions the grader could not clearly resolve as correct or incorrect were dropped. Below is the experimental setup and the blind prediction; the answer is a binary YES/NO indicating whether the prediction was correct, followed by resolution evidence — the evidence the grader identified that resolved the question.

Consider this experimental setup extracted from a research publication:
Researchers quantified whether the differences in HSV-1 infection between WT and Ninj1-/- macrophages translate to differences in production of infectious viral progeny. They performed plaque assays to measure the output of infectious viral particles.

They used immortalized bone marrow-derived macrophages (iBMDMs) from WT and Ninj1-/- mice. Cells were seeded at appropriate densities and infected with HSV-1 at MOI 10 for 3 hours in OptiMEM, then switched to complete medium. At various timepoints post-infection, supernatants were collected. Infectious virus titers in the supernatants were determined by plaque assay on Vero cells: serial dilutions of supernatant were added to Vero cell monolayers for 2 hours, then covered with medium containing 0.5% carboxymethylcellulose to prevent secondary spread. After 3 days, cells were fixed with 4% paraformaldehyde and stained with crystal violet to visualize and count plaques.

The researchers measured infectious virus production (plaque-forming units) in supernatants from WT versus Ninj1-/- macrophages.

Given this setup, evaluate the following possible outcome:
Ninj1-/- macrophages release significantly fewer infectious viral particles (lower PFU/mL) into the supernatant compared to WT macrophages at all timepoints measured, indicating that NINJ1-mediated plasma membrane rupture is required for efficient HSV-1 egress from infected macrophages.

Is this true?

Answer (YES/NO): NO